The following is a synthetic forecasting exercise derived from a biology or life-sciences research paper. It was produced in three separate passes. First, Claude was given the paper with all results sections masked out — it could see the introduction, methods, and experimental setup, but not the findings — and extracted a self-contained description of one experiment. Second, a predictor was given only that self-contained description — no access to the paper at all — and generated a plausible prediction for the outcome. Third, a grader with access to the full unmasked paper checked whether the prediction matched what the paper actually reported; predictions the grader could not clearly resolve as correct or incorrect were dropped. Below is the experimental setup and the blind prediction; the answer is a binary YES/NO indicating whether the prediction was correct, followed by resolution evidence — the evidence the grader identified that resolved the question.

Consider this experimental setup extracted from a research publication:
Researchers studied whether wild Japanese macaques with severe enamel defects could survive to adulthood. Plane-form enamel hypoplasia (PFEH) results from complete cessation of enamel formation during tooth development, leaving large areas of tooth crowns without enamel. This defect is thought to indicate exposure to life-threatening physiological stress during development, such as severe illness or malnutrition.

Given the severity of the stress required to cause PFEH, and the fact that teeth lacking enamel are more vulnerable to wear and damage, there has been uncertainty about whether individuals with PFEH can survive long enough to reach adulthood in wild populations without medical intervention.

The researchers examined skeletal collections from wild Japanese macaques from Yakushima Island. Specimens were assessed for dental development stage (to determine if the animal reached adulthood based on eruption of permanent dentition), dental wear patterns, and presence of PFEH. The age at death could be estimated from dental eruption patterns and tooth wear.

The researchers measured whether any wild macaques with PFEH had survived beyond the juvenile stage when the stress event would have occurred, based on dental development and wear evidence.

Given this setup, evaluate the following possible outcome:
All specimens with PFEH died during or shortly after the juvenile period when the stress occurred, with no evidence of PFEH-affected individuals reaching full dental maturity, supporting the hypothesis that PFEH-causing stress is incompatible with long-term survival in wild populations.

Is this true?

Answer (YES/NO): NO